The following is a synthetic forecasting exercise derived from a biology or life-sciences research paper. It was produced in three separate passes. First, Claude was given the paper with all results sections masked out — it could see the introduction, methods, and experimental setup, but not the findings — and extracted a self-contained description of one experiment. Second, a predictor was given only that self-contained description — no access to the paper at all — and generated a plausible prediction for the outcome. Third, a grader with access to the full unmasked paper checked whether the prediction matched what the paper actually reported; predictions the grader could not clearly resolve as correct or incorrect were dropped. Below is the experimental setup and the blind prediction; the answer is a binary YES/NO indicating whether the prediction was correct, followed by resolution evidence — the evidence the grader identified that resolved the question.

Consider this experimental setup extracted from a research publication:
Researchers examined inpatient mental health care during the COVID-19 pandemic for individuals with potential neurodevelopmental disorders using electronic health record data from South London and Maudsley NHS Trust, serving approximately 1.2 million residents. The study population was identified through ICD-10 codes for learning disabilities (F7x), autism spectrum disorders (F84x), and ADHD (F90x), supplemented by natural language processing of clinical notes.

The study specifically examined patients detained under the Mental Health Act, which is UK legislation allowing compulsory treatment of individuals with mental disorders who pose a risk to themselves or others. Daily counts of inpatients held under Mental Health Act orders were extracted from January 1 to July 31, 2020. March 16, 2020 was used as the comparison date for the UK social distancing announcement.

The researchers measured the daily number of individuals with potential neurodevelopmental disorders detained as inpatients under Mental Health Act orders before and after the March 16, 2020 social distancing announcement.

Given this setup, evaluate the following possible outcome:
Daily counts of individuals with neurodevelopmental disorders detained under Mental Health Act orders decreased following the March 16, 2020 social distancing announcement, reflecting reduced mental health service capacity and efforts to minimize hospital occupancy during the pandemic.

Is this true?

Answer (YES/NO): YES